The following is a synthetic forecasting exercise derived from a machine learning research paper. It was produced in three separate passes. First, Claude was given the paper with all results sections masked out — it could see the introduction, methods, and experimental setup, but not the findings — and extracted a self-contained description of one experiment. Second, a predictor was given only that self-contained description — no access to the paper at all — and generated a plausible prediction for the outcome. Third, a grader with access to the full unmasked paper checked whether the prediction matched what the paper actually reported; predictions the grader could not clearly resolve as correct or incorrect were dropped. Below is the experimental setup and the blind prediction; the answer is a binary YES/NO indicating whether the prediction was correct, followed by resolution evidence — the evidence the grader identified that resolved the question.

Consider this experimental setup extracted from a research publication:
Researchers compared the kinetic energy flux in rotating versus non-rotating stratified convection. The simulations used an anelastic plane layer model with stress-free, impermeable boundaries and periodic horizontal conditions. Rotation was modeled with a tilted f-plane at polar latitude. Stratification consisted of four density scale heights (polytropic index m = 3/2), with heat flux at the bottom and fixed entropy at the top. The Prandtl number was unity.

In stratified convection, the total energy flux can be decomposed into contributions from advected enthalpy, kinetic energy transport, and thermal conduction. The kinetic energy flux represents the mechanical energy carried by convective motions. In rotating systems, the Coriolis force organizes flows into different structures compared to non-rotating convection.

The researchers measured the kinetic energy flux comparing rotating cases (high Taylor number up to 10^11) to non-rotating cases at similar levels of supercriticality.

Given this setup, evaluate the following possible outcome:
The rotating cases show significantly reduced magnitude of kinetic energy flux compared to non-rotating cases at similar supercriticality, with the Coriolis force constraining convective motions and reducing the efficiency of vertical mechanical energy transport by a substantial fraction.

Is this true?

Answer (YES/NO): YES